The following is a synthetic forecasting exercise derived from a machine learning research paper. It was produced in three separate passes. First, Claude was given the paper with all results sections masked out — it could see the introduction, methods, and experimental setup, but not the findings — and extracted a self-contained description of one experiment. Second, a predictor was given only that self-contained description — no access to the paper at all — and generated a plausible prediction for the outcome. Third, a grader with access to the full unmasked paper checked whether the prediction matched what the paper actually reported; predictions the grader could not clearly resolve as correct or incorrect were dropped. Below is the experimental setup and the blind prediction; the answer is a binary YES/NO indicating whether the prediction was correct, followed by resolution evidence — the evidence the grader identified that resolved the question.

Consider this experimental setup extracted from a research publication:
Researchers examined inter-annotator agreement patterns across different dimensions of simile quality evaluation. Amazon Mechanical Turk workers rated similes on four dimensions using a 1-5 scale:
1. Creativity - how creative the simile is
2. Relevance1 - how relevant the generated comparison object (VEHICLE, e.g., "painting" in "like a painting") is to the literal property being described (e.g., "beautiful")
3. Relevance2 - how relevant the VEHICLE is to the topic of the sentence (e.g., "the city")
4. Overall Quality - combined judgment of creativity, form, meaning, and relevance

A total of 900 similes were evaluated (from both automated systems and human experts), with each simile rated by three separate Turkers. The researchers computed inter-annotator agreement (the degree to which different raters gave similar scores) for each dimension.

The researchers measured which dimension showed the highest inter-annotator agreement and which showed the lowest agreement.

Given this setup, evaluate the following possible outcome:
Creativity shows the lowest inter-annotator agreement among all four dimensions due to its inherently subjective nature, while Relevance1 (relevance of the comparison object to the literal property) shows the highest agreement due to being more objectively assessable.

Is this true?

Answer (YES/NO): NO